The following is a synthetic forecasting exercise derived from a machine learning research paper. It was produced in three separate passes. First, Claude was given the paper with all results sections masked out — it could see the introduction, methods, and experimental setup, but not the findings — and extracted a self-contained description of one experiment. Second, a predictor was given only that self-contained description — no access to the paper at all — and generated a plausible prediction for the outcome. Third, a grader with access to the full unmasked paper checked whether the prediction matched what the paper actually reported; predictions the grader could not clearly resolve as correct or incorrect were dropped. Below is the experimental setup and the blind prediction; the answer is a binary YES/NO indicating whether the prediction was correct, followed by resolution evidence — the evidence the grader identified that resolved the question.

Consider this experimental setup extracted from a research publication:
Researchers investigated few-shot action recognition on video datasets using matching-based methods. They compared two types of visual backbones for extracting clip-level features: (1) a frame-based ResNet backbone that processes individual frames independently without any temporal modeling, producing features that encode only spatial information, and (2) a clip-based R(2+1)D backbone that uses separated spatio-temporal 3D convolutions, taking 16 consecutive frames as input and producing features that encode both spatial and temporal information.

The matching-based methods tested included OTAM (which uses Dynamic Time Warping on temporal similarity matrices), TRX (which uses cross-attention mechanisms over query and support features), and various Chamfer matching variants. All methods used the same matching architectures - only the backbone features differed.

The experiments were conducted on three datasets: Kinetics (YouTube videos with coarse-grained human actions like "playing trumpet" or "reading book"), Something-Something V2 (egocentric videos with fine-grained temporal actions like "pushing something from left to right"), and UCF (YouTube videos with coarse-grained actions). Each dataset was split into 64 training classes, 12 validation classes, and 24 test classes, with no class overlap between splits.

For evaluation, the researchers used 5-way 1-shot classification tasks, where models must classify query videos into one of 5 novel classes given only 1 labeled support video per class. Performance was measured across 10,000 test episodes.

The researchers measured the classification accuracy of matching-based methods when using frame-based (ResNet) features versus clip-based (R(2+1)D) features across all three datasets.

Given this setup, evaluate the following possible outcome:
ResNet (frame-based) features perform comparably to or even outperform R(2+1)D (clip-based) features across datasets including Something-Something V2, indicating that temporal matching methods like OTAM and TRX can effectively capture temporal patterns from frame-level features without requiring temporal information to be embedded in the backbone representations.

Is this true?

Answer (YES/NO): NO